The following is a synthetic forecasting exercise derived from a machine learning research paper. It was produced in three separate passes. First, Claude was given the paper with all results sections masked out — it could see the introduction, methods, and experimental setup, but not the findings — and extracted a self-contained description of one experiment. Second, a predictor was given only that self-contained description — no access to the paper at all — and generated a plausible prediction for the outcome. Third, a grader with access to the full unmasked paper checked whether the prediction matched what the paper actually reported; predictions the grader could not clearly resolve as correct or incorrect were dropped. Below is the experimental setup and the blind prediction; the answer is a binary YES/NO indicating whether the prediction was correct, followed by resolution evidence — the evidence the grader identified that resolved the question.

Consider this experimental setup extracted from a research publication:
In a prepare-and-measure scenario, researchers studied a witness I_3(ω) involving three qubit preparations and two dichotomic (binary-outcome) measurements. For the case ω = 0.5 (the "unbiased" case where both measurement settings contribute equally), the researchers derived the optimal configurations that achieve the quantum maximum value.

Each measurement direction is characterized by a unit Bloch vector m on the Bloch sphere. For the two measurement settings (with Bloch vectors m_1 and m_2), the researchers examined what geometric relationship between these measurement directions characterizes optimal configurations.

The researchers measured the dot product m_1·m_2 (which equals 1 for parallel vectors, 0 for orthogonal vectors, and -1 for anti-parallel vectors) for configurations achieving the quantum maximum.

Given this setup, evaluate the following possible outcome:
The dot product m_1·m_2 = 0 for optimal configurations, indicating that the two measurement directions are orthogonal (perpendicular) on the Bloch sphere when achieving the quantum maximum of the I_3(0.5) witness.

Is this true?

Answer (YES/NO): YES